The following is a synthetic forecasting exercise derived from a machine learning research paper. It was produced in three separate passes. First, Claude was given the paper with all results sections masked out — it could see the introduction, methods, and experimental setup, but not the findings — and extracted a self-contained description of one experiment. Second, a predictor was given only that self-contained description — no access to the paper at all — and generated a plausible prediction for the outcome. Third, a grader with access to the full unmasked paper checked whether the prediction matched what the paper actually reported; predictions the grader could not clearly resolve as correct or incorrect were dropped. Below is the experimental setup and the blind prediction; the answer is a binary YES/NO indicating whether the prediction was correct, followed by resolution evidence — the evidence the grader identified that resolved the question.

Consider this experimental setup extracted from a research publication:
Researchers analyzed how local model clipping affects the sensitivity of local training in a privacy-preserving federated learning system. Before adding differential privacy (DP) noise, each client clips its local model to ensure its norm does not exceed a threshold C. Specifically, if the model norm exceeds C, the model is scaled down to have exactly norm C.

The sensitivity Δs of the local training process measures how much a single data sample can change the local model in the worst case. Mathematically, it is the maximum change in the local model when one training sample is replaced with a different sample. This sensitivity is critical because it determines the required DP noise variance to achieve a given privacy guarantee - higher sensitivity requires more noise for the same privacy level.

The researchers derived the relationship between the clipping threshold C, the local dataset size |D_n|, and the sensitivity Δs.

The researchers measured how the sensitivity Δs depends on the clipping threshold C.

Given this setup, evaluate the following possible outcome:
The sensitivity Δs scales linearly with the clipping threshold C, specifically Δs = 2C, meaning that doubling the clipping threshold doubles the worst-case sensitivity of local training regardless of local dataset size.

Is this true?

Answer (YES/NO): NO